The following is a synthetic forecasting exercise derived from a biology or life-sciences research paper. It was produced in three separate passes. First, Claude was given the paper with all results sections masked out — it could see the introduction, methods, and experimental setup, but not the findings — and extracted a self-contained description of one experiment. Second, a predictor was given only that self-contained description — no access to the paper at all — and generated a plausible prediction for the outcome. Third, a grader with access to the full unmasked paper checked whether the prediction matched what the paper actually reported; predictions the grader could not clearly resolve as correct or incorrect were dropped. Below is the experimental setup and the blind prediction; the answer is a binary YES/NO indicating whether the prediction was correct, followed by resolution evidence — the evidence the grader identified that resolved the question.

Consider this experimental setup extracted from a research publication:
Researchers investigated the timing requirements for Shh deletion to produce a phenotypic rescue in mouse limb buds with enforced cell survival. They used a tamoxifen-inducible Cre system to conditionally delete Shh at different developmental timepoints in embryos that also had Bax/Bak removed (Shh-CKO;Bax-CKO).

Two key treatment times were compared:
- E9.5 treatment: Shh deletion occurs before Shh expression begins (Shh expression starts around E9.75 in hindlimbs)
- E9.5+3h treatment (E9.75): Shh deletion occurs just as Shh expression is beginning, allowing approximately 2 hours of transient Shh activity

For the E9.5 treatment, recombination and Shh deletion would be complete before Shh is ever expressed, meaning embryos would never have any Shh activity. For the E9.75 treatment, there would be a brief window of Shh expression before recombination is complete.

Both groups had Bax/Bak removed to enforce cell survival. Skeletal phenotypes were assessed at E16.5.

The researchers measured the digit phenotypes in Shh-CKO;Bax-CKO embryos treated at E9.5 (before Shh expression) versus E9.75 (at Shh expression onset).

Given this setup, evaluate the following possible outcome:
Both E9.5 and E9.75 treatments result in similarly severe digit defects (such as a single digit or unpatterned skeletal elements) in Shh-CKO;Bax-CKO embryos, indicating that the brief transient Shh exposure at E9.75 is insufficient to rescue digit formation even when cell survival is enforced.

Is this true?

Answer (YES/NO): NO